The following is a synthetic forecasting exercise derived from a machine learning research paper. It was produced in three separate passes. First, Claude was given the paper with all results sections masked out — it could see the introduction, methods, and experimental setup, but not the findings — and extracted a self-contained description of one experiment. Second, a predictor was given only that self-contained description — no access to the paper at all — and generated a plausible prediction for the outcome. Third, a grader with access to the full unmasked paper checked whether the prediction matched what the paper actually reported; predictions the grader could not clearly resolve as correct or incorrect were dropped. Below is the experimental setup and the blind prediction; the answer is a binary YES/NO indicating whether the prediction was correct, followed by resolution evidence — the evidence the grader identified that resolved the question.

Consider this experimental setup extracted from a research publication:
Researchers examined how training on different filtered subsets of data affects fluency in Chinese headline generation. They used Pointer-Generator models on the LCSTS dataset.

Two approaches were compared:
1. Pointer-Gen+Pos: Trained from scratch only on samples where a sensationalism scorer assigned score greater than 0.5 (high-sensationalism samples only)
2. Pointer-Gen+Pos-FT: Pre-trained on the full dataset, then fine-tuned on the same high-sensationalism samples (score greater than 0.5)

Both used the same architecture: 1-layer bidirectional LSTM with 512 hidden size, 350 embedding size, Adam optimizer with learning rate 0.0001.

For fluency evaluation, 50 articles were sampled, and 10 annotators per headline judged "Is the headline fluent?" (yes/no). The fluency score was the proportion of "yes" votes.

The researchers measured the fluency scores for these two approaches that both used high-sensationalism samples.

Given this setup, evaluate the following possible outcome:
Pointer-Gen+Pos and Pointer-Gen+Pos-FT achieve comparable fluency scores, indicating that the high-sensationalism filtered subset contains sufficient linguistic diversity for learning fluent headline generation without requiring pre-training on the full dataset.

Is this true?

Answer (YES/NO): NO